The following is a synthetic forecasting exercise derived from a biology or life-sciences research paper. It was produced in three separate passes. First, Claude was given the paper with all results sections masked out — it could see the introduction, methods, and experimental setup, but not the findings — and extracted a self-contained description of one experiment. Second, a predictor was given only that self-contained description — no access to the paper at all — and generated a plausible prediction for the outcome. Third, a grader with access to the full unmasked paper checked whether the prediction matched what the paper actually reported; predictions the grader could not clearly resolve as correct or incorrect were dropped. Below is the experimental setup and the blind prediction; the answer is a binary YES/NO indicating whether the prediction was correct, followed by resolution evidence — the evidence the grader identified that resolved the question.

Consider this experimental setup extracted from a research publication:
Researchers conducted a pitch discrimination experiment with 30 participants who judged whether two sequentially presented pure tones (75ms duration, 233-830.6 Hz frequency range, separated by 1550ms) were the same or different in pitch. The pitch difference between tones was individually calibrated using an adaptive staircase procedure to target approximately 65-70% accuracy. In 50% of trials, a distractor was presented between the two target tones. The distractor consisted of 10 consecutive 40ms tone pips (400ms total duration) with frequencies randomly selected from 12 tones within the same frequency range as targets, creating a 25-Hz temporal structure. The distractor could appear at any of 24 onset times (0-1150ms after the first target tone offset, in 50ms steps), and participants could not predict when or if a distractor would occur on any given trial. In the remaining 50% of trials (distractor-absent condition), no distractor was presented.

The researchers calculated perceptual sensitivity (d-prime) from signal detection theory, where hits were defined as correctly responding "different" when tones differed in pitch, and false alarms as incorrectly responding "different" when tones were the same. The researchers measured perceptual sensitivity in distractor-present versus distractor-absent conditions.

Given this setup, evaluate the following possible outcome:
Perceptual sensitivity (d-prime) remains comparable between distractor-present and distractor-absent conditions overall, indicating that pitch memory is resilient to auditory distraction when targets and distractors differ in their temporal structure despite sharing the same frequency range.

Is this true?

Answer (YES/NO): NO